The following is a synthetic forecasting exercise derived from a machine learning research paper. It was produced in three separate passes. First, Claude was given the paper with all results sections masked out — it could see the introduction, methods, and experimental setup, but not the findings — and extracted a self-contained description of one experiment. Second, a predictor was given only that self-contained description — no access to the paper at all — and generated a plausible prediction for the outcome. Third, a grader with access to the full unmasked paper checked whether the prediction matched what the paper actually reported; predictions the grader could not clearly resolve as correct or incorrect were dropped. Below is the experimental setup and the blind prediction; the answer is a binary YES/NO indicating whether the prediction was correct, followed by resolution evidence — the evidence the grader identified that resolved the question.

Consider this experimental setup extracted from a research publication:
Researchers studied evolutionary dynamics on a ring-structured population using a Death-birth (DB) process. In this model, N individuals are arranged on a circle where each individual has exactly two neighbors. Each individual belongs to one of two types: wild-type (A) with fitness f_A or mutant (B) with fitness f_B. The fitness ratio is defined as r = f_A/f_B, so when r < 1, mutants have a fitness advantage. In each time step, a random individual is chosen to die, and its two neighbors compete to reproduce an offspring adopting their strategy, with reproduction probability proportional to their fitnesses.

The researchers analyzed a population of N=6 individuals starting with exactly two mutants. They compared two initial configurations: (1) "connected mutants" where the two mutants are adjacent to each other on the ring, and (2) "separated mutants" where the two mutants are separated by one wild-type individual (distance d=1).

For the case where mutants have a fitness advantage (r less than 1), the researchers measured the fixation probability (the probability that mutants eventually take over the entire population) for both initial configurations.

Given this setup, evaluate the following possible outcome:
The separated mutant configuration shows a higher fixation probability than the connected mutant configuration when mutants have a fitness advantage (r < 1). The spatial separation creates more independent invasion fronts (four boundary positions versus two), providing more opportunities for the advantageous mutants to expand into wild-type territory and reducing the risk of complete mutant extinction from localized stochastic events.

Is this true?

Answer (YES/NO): YES